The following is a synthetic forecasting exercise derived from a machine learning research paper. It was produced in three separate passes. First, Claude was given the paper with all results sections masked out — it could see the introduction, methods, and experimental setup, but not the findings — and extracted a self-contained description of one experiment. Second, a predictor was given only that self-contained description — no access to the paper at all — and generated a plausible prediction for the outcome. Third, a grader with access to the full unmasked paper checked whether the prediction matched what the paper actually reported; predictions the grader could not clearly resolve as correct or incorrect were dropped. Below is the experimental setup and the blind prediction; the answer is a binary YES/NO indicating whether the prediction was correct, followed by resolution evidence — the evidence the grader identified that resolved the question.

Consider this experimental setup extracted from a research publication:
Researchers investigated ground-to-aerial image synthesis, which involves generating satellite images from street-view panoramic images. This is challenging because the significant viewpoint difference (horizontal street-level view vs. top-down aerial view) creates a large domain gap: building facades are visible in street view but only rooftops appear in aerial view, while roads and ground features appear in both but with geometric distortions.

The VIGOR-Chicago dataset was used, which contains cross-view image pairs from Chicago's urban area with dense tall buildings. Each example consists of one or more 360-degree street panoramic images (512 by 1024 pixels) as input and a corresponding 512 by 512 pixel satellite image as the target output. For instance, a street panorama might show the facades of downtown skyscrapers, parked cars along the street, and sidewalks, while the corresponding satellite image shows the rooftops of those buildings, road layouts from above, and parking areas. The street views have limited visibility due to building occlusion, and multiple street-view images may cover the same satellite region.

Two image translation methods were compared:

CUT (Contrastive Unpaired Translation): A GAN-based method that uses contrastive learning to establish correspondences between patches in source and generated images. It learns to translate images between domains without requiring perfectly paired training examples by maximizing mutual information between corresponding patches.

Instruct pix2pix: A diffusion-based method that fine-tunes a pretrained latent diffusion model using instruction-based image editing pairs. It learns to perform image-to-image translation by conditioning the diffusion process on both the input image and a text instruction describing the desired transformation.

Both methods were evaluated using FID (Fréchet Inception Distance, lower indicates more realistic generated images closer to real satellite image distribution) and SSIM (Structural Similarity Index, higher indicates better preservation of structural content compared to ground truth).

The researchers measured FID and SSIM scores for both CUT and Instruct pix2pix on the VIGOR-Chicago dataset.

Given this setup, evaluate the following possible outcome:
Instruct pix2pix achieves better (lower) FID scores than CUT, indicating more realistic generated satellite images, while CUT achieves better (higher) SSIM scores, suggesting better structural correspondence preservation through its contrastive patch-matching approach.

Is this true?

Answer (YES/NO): YES